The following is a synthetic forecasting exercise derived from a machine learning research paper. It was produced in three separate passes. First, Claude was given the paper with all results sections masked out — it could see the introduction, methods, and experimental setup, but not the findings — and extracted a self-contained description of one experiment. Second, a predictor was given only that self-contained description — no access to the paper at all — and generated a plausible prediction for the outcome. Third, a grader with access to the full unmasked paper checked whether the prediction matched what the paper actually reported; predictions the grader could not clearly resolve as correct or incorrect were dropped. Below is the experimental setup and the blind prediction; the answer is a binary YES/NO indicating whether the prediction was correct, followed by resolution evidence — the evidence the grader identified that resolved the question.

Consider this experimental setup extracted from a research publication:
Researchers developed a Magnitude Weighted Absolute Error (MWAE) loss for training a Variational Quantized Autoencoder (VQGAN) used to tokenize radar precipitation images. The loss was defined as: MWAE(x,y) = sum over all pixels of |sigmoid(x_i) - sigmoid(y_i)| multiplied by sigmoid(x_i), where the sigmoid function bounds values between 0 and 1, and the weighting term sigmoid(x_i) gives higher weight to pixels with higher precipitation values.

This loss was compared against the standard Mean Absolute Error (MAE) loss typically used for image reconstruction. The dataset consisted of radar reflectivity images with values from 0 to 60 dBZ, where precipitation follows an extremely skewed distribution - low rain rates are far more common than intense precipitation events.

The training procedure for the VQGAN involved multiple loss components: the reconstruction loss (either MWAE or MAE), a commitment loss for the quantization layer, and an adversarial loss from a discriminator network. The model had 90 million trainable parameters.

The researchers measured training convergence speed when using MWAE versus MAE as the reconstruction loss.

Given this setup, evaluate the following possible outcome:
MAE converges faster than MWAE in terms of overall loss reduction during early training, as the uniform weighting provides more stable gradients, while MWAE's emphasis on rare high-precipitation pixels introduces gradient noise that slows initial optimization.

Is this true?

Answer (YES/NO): NO